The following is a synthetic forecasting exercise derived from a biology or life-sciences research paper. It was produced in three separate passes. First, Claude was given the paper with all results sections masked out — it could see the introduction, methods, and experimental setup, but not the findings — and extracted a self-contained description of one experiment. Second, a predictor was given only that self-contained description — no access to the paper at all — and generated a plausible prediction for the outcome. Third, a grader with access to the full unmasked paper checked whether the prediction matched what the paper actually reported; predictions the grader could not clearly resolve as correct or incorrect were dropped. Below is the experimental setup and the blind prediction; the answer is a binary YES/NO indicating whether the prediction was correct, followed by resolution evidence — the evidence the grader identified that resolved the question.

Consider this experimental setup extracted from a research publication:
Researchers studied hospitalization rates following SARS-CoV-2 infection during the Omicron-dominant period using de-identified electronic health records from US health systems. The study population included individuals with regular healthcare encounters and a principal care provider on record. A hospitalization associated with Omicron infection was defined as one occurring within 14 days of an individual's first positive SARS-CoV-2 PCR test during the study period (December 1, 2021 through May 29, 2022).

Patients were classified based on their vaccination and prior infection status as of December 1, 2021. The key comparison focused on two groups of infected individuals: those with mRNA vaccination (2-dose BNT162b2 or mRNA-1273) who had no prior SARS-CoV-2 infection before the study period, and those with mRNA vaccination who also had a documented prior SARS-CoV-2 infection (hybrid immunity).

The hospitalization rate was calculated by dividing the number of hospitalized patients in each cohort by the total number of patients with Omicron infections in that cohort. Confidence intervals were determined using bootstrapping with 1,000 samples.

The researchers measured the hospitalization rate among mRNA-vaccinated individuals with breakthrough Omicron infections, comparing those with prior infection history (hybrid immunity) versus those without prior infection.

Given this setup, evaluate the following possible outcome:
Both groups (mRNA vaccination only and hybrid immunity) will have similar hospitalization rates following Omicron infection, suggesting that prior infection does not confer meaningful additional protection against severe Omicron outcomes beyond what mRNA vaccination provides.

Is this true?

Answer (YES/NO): NO